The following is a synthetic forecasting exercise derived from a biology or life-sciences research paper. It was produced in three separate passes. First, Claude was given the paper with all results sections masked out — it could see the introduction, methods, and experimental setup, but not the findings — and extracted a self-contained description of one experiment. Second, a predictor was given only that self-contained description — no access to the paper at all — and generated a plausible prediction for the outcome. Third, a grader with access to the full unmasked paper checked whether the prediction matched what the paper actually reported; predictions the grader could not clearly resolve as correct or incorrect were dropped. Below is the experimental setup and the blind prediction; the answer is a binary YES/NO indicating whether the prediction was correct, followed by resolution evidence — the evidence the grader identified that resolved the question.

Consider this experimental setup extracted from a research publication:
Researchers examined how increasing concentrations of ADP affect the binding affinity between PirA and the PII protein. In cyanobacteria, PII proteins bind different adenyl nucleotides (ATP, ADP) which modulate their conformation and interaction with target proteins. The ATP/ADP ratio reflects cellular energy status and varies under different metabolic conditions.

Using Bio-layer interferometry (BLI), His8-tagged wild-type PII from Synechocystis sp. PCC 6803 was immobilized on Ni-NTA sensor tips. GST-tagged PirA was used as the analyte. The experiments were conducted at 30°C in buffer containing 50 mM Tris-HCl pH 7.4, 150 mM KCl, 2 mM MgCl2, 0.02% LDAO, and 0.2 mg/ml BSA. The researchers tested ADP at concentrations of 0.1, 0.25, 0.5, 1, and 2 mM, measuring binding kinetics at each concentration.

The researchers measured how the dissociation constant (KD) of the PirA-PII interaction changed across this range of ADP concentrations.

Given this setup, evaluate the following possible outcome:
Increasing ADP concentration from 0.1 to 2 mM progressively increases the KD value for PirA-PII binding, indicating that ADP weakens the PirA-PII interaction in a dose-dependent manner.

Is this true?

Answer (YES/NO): NO